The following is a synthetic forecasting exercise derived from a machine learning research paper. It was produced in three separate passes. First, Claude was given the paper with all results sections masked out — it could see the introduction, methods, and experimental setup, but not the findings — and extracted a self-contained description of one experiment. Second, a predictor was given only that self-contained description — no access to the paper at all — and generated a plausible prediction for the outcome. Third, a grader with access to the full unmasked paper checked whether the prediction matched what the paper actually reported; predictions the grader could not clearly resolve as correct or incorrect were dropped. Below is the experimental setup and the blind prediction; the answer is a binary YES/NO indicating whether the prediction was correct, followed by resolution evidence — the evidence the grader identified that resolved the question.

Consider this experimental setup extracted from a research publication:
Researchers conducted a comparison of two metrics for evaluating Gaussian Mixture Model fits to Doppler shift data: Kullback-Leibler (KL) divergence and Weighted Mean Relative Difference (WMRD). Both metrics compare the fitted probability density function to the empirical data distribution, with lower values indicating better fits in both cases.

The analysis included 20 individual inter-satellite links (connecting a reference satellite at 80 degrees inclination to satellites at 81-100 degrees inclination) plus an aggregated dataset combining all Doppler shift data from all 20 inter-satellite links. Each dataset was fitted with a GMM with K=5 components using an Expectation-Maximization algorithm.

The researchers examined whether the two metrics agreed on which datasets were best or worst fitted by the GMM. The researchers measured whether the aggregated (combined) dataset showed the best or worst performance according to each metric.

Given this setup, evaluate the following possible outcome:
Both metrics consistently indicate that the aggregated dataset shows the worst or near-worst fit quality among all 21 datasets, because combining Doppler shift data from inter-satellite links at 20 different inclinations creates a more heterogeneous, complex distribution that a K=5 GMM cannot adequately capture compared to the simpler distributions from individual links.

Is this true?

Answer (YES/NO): NO